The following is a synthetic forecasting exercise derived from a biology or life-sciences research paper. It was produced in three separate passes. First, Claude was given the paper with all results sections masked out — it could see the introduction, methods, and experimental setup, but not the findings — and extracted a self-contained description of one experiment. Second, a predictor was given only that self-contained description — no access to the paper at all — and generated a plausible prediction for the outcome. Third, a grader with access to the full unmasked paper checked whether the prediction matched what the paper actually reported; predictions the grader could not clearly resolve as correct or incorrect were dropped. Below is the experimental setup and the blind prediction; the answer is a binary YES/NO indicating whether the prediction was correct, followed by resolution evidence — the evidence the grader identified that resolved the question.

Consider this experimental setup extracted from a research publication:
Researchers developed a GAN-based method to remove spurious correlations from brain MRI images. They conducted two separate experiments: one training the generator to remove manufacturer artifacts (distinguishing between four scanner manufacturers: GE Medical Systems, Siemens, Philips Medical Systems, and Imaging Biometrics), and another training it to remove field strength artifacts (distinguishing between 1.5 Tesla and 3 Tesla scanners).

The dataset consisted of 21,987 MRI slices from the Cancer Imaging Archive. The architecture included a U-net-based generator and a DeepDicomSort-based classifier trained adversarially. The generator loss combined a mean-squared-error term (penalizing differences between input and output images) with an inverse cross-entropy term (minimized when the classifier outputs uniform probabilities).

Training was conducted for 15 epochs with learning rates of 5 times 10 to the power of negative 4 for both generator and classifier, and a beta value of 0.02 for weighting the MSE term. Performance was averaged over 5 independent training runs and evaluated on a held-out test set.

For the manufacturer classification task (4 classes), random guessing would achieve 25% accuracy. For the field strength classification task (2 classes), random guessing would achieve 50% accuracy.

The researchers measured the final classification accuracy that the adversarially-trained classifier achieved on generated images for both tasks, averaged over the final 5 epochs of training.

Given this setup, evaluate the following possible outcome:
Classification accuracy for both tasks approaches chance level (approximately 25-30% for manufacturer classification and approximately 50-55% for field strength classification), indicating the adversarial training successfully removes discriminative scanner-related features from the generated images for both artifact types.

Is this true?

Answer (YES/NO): NO